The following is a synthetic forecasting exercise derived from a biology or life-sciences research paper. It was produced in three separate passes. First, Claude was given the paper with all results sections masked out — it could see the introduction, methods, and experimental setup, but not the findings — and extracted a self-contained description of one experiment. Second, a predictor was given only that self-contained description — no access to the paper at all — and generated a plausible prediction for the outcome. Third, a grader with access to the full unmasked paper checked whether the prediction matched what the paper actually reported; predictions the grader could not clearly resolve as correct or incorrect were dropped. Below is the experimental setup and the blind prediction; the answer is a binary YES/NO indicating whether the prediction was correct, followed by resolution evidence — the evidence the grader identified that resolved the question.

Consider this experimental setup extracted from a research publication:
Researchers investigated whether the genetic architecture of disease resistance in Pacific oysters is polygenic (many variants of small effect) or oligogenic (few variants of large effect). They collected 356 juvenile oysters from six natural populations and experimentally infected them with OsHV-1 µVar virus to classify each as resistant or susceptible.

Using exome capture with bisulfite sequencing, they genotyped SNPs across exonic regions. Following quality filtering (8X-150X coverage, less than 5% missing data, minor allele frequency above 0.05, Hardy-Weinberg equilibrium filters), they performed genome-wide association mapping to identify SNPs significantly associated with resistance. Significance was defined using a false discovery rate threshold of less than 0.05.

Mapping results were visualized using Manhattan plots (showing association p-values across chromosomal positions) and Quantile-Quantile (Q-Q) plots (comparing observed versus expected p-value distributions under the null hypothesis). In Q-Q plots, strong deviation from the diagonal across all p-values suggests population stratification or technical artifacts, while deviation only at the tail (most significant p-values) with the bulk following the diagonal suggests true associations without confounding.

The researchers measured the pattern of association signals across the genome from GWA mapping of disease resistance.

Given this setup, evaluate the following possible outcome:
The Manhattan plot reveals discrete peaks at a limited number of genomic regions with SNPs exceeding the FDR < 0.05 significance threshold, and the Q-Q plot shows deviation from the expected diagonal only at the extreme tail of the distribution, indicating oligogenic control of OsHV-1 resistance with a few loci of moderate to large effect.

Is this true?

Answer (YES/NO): NO